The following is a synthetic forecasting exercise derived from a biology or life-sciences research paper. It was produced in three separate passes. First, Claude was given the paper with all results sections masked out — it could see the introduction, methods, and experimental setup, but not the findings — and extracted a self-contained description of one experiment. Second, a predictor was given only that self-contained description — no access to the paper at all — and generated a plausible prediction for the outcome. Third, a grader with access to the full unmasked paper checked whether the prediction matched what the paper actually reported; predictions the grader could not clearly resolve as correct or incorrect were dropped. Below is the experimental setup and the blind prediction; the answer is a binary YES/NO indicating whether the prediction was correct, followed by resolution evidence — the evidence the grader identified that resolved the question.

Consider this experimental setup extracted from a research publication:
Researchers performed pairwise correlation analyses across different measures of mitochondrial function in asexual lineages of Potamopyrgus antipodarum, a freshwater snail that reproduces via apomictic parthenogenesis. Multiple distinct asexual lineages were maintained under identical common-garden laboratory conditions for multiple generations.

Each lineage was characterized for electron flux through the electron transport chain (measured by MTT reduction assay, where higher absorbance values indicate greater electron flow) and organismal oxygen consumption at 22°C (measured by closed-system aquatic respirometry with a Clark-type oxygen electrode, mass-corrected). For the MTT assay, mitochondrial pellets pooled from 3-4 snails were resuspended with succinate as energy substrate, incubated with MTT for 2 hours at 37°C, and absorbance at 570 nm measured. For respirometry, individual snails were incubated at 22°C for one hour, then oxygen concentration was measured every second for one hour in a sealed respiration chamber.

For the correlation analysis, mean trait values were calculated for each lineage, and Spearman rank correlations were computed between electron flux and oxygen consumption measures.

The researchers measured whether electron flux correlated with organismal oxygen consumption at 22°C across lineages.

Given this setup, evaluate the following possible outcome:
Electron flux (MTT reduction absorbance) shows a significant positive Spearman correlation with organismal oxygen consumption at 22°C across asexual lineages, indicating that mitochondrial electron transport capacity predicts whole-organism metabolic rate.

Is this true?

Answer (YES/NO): NO